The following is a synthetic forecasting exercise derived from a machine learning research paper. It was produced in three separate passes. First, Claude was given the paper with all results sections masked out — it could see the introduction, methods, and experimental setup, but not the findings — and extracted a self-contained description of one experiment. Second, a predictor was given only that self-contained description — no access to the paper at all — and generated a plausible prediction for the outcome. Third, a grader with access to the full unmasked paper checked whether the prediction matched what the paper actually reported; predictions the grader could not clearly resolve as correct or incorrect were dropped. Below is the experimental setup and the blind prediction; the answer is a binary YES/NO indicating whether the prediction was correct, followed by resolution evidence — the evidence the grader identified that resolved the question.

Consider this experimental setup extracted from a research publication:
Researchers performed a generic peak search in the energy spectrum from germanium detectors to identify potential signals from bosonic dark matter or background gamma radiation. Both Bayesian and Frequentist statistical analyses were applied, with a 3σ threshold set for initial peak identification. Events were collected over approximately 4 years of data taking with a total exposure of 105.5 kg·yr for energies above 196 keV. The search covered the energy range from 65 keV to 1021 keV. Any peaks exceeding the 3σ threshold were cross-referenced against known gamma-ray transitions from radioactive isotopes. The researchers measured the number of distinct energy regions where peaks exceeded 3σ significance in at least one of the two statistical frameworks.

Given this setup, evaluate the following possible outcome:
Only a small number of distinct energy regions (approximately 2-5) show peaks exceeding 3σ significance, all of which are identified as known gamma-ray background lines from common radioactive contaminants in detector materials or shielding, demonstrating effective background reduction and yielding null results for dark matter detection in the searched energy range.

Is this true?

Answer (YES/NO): NO